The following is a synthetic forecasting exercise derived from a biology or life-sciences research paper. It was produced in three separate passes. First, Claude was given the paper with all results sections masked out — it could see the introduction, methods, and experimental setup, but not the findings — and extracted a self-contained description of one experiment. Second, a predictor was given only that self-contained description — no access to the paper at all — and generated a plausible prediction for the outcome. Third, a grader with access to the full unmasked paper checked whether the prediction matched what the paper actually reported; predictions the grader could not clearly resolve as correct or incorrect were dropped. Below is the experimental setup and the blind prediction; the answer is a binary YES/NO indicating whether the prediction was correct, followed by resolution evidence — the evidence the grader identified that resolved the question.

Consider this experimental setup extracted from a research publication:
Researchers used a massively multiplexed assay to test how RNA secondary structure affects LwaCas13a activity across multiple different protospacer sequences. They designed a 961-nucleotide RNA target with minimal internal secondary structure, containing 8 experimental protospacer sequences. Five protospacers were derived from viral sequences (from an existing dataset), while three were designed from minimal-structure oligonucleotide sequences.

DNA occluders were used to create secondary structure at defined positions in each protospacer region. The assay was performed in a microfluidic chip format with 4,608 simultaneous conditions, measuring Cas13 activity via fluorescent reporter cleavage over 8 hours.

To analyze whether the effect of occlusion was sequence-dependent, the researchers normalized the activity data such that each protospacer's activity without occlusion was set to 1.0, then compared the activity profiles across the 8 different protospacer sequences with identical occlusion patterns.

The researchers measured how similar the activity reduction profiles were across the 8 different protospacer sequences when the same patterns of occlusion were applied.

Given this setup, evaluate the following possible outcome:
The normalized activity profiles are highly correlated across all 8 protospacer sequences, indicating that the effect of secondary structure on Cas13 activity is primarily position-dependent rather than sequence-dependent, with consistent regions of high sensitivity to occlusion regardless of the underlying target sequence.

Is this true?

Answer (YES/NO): YES